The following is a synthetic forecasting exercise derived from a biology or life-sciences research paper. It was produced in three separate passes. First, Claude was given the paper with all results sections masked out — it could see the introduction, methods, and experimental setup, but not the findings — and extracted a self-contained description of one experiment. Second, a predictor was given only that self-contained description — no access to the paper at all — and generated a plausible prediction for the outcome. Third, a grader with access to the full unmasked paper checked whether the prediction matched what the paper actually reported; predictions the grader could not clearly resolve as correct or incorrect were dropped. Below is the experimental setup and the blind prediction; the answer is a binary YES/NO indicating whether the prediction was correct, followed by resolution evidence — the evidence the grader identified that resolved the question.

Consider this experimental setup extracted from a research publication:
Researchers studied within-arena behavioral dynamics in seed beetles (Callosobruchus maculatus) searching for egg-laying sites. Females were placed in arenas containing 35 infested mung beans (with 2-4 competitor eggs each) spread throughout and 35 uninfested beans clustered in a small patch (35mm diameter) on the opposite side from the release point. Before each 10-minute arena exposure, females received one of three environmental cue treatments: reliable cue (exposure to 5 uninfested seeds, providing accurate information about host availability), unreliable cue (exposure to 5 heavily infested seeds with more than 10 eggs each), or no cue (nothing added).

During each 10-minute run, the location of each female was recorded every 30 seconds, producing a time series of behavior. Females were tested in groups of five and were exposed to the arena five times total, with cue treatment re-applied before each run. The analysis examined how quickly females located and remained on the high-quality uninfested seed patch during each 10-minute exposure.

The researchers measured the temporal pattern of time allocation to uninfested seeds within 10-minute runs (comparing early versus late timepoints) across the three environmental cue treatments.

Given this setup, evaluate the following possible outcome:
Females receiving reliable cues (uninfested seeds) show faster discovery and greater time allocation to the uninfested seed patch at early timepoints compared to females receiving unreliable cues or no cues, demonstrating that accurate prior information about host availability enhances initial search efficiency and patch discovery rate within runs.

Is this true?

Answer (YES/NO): YES